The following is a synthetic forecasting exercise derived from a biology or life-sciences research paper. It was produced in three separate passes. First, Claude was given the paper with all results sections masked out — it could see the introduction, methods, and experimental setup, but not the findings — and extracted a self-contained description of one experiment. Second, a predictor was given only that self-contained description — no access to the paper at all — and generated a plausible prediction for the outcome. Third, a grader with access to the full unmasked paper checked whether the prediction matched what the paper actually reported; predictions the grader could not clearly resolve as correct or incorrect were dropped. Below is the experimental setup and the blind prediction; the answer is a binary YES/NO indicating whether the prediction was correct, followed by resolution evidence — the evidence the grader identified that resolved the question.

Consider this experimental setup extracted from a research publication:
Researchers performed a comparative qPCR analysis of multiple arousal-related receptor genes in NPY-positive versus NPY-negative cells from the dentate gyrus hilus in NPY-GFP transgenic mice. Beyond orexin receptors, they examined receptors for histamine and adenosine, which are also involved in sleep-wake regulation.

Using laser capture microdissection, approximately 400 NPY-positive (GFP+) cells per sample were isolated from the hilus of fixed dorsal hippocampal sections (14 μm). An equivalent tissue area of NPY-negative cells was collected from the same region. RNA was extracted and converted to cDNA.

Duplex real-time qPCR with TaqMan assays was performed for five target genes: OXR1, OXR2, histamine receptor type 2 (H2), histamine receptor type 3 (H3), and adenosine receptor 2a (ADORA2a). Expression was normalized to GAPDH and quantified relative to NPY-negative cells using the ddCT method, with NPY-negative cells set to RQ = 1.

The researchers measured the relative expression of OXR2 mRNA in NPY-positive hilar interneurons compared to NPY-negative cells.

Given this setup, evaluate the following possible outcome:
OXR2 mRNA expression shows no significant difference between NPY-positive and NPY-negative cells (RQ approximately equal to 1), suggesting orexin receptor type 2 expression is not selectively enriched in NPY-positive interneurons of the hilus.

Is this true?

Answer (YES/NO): YES